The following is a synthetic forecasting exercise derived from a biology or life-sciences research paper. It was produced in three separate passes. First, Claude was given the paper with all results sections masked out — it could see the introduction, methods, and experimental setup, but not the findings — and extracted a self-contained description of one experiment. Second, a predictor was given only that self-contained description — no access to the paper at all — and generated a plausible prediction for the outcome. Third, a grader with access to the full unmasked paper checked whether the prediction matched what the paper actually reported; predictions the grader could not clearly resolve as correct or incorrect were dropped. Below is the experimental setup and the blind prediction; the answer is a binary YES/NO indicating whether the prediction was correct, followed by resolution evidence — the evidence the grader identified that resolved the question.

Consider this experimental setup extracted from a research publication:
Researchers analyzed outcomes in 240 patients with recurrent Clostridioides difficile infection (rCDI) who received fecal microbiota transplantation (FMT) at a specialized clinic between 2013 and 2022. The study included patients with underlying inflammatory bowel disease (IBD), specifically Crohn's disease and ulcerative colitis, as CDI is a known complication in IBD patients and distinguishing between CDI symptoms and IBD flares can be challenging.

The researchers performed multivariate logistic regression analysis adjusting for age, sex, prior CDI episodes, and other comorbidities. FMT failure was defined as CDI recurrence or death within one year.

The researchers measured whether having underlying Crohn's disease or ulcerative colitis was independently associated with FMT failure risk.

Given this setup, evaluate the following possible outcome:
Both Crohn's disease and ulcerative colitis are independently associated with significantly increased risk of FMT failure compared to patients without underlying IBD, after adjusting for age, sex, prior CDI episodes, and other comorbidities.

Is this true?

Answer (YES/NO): NO